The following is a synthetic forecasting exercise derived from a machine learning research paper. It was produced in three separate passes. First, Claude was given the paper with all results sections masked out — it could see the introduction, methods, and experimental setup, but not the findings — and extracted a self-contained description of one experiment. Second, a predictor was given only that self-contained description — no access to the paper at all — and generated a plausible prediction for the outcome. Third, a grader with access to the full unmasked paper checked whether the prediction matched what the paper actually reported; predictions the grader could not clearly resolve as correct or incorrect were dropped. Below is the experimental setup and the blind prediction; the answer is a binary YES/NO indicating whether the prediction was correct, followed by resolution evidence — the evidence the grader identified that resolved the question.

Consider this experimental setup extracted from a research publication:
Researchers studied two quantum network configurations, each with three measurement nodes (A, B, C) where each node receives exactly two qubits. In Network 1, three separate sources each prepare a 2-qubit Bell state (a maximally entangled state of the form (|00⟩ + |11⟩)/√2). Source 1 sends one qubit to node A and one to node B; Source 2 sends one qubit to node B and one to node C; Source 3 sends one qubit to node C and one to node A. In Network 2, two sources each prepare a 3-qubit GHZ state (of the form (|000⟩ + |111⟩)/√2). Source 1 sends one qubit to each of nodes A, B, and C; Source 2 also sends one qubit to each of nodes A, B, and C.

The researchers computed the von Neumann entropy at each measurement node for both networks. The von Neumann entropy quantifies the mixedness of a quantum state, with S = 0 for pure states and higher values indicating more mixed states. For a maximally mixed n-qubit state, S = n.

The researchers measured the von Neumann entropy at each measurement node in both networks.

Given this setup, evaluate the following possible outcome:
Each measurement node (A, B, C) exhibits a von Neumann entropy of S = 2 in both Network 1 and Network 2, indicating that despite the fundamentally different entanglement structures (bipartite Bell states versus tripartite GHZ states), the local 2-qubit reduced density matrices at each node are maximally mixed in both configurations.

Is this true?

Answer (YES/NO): YES